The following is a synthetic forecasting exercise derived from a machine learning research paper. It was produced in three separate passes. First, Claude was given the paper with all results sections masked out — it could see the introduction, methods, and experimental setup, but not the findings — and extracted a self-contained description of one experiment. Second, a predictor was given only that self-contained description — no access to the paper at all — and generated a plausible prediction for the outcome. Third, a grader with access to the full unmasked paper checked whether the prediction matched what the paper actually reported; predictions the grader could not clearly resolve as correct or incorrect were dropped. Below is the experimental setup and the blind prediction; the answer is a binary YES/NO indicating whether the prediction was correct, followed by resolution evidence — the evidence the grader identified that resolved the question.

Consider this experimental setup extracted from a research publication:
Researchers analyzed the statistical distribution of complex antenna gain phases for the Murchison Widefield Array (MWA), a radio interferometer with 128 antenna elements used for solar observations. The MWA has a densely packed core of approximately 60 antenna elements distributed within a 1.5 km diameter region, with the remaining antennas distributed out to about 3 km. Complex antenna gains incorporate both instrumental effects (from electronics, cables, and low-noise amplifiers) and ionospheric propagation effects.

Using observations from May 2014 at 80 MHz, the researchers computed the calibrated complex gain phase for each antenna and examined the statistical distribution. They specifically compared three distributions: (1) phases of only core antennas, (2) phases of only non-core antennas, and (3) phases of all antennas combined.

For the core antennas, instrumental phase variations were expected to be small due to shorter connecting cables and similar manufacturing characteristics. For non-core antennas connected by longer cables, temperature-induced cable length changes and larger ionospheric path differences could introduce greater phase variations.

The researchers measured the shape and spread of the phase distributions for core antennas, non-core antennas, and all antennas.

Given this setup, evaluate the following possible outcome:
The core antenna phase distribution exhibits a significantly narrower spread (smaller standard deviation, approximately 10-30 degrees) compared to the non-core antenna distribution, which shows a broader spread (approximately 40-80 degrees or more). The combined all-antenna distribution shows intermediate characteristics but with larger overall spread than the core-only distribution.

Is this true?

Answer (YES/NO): NO